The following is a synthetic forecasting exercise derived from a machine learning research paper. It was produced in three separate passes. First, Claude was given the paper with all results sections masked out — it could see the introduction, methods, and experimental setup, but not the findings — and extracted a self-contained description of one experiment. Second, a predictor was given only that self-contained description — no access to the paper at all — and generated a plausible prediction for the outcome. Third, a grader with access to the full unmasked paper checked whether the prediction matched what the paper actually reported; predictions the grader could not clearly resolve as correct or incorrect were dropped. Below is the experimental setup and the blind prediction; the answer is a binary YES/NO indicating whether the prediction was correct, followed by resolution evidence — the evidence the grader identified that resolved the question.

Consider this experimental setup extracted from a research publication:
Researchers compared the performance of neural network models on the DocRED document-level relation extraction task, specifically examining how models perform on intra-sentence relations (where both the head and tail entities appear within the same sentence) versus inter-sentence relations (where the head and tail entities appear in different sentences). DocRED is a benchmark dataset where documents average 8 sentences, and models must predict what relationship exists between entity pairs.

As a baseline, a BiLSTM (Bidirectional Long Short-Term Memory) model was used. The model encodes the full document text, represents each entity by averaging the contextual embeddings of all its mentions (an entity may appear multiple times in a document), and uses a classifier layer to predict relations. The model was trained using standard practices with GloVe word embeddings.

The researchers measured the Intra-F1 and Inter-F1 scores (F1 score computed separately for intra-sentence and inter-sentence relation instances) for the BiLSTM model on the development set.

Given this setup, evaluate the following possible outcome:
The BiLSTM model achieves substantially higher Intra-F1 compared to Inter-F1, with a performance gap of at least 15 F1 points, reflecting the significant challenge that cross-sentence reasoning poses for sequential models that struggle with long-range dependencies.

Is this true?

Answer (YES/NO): NO